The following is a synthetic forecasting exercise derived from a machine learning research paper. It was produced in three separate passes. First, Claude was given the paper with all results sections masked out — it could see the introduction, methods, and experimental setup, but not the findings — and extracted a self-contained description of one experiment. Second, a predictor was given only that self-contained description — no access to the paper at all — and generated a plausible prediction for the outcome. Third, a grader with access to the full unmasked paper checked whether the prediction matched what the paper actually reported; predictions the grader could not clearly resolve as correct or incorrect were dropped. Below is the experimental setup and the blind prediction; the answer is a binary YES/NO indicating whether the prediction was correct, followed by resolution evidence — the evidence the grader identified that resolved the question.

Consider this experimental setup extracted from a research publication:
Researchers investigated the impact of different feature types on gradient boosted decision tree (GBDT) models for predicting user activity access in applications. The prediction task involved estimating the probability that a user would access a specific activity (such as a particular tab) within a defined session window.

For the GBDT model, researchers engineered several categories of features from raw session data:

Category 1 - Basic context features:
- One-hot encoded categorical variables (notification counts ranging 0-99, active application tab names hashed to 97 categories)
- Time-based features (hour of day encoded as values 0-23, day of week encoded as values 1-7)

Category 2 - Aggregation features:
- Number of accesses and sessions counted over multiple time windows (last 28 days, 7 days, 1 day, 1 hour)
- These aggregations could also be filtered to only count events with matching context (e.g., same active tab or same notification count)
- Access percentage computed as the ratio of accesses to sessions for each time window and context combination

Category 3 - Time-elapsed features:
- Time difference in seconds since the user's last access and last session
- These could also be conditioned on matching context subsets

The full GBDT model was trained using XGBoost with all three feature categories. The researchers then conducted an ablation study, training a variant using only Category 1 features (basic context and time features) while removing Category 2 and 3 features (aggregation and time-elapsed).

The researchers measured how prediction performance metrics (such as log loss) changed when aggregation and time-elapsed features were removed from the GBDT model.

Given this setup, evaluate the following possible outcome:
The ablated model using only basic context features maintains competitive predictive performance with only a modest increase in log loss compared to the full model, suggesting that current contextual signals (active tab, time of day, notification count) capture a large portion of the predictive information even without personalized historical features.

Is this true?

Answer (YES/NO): NO